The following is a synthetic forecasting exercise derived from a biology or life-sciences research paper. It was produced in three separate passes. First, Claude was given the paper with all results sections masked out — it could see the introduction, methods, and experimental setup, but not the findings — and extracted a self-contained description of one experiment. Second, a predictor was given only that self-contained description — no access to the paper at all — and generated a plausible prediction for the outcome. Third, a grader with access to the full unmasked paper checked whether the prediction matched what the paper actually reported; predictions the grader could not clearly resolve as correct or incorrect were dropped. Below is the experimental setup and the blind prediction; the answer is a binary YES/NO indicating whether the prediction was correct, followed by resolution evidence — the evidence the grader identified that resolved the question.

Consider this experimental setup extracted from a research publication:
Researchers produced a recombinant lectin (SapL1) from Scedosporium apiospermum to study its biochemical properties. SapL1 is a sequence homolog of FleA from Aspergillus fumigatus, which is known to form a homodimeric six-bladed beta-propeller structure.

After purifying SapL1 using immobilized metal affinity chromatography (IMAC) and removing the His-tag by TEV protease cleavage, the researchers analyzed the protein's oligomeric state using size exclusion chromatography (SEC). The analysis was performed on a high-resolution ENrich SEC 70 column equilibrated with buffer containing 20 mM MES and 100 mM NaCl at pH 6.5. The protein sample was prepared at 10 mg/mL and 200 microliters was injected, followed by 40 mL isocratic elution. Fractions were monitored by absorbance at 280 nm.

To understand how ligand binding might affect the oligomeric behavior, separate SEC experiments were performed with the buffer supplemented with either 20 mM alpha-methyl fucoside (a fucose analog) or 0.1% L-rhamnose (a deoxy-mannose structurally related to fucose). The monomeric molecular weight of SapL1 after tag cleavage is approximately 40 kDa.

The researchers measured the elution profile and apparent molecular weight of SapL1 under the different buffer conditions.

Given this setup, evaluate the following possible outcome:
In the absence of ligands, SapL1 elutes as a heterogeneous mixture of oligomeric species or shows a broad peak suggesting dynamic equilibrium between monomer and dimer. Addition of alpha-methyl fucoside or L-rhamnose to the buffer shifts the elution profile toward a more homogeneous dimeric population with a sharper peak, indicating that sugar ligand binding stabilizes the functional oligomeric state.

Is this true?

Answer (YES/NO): NO